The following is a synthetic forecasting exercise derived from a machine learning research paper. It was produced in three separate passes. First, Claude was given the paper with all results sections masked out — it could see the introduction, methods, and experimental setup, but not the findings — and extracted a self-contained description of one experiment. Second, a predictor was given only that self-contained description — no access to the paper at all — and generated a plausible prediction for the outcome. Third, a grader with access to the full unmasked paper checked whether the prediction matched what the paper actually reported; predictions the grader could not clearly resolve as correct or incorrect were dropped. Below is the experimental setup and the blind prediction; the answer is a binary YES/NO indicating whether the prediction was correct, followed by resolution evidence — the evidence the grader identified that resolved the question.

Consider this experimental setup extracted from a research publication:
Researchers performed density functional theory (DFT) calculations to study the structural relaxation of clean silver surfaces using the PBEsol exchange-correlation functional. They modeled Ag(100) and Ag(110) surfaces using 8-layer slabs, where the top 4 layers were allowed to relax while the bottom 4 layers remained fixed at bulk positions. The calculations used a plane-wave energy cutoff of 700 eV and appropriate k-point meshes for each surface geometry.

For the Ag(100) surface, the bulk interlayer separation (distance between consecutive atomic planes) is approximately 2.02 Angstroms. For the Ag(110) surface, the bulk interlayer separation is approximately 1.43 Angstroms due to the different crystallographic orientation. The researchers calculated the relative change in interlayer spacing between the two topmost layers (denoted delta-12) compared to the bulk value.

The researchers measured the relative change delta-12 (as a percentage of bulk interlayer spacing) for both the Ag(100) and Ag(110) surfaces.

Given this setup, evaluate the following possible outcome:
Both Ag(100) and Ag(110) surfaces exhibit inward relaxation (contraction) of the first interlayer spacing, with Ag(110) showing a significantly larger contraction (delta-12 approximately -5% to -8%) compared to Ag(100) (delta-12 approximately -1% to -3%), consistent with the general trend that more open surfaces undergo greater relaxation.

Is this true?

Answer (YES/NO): NO